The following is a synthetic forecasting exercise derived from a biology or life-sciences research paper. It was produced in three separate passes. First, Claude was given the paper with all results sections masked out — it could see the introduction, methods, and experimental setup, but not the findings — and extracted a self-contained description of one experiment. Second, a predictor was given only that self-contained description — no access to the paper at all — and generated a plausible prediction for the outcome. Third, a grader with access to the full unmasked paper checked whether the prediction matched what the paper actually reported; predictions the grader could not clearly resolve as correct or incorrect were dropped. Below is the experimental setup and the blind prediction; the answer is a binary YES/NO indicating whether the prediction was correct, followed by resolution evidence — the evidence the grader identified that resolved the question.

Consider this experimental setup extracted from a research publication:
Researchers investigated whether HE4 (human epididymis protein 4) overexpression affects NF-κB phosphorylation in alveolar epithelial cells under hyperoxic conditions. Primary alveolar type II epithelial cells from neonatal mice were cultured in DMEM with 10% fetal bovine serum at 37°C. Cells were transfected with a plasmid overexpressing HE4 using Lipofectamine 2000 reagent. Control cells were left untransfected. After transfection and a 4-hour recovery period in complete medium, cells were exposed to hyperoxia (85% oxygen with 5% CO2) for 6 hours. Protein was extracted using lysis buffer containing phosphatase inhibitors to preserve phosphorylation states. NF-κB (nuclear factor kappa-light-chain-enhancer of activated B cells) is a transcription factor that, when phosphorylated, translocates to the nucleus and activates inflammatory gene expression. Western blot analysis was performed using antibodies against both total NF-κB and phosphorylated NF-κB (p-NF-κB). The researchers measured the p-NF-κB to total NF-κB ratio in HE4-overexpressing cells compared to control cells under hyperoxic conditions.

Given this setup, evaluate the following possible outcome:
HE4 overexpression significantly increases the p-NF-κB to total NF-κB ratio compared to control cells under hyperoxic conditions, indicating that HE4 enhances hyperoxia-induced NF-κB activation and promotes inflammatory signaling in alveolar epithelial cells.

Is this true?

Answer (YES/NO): YES